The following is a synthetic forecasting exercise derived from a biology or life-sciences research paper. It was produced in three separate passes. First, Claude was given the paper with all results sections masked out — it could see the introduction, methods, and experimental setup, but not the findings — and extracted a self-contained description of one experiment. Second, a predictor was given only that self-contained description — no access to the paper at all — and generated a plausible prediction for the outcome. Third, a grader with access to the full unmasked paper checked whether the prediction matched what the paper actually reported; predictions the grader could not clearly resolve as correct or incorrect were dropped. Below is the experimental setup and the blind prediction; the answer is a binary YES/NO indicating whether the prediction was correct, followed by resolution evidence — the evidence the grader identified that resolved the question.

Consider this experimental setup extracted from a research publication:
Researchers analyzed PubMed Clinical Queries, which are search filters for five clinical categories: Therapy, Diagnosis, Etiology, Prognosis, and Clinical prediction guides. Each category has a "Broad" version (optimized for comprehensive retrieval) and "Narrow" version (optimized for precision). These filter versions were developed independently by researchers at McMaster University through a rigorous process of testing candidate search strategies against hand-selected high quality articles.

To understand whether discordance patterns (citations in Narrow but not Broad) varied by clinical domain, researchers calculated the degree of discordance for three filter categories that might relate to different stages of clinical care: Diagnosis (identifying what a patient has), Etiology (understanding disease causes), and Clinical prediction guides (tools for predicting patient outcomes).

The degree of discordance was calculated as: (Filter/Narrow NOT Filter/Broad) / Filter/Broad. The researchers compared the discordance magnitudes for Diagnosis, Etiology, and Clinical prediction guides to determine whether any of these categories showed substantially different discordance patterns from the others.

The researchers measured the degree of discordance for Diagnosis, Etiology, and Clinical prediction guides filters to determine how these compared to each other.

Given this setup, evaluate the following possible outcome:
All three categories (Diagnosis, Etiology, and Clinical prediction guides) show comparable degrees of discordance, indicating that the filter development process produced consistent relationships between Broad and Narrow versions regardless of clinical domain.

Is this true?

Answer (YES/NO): NO